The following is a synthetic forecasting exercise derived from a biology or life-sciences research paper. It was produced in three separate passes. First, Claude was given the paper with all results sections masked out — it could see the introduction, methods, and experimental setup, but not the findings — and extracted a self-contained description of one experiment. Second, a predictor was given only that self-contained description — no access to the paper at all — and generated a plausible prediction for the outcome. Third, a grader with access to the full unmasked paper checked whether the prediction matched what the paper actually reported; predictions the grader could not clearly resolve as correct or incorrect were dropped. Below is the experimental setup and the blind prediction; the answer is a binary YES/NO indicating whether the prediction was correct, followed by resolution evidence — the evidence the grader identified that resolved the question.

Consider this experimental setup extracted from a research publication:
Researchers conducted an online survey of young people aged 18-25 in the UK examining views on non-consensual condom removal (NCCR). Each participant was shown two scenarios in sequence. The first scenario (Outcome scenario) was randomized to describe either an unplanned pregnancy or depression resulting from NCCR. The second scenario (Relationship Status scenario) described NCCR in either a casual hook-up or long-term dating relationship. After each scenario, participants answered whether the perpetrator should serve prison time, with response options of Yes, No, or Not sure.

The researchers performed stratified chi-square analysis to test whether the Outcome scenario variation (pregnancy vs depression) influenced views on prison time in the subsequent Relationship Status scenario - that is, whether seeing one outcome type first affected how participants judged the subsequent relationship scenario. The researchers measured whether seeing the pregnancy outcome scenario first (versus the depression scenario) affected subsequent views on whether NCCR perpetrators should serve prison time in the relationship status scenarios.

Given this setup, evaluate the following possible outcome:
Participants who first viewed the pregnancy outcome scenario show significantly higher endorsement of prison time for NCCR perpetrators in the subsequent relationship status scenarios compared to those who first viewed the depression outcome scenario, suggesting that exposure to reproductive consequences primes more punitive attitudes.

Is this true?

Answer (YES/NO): YES